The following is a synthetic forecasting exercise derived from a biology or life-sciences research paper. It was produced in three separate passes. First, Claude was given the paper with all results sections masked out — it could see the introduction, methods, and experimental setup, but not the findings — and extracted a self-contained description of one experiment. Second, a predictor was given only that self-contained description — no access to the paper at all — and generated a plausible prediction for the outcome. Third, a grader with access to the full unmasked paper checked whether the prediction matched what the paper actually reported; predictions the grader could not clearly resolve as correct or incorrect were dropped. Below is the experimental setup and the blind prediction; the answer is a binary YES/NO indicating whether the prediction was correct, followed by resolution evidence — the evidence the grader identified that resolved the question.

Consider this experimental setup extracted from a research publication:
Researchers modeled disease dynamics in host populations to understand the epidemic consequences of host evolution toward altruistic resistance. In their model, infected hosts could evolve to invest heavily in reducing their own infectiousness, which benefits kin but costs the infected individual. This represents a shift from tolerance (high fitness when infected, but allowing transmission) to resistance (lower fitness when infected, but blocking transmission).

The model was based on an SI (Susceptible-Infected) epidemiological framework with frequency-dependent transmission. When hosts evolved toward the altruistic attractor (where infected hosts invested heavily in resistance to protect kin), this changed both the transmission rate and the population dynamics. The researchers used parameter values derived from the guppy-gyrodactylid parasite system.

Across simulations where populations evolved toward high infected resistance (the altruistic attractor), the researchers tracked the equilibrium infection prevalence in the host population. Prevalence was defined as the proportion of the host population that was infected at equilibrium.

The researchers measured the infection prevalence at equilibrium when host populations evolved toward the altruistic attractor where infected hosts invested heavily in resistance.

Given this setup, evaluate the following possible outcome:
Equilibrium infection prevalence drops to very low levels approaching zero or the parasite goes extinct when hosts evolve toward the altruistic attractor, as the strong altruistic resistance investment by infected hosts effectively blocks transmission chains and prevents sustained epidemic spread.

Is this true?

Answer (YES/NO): YES